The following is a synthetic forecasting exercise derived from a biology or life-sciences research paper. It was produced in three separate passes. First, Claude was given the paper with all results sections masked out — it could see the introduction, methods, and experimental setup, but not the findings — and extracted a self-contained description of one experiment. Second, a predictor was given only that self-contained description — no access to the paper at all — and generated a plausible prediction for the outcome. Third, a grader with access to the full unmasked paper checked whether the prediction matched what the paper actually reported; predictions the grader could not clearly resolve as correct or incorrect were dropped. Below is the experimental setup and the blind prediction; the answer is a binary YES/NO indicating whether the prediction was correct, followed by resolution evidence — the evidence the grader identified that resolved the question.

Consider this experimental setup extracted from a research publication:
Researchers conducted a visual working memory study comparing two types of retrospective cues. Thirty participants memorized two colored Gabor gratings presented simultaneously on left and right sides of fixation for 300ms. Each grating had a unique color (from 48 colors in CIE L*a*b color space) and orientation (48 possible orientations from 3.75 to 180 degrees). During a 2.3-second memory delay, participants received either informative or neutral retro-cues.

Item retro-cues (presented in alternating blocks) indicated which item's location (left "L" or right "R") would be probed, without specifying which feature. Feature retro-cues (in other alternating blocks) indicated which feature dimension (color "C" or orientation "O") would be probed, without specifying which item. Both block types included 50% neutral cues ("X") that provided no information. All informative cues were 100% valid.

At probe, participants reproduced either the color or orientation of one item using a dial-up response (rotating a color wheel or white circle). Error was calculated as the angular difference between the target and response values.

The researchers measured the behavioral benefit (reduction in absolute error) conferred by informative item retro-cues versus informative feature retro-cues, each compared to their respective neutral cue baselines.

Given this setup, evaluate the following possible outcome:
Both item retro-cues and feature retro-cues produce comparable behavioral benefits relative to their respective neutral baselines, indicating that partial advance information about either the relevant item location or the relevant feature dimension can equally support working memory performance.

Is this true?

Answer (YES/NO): NO